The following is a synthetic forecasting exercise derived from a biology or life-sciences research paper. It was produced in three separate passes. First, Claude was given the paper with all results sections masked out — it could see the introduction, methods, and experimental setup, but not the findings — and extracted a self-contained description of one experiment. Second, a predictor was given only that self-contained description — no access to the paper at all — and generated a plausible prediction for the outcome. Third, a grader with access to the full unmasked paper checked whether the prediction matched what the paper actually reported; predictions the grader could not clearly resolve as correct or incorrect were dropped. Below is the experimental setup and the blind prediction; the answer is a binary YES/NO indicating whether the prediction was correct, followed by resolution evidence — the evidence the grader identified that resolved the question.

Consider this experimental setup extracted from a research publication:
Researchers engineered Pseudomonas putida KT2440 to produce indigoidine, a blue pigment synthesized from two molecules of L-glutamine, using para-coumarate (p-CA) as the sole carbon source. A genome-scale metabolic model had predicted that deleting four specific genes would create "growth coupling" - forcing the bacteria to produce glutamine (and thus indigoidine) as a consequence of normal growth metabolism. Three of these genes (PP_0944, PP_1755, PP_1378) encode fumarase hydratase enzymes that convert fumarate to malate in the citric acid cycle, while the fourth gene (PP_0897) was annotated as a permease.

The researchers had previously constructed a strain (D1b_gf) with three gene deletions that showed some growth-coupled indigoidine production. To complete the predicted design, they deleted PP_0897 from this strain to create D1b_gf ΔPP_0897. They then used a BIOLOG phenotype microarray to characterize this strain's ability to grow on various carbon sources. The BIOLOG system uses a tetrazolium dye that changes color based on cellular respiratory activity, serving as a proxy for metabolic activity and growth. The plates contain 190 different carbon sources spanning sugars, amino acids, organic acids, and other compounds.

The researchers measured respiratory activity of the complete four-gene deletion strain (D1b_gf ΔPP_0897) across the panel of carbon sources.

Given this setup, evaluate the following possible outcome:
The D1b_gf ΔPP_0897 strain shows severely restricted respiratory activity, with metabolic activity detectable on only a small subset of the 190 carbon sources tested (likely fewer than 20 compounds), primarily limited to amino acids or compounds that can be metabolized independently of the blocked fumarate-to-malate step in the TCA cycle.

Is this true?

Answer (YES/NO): NO